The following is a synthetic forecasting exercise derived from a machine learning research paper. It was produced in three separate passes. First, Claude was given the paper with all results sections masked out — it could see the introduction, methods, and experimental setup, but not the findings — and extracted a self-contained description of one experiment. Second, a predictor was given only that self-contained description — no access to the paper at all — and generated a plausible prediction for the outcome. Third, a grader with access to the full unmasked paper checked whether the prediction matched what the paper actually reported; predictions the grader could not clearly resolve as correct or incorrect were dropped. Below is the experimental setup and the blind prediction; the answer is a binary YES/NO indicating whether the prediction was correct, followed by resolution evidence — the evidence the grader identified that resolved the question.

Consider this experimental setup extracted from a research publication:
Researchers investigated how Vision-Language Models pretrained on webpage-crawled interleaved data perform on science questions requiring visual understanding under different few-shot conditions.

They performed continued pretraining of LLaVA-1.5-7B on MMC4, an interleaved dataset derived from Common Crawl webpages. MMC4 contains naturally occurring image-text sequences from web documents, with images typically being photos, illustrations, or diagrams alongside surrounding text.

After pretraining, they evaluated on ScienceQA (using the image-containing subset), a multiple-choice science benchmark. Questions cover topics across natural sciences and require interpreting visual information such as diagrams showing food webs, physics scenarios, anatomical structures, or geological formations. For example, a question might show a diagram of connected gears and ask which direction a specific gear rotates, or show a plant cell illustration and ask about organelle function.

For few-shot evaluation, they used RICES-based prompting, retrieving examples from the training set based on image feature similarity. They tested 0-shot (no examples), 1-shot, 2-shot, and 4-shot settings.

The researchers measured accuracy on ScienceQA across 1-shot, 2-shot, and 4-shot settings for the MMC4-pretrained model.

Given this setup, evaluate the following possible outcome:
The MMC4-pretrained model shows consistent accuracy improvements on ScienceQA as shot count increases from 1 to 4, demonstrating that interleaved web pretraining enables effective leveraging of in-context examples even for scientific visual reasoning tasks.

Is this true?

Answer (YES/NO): NO